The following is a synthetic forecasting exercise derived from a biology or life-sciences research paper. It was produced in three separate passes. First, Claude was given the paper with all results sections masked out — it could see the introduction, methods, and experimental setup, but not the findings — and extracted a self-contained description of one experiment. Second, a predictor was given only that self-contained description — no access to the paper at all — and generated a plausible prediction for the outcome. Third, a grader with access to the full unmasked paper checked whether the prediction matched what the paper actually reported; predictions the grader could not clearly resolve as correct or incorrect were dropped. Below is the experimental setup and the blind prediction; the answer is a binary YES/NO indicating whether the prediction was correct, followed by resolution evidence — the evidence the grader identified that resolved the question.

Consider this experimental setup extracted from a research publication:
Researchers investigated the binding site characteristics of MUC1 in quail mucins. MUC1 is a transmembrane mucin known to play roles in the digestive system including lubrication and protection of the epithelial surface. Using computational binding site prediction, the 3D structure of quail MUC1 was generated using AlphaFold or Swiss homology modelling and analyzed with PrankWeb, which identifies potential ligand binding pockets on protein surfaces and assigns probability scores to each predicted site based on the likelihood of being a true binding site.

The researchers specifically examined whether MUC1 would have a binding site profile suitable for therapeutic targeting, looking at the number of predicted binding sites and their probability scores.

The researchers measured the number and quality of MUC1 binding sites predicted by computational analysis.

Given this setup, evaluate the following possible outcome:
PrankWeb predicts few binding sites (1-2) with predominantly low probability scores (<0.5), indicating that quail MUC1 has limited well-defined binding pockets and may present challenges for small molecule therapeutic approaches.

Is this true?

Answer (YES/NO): YES